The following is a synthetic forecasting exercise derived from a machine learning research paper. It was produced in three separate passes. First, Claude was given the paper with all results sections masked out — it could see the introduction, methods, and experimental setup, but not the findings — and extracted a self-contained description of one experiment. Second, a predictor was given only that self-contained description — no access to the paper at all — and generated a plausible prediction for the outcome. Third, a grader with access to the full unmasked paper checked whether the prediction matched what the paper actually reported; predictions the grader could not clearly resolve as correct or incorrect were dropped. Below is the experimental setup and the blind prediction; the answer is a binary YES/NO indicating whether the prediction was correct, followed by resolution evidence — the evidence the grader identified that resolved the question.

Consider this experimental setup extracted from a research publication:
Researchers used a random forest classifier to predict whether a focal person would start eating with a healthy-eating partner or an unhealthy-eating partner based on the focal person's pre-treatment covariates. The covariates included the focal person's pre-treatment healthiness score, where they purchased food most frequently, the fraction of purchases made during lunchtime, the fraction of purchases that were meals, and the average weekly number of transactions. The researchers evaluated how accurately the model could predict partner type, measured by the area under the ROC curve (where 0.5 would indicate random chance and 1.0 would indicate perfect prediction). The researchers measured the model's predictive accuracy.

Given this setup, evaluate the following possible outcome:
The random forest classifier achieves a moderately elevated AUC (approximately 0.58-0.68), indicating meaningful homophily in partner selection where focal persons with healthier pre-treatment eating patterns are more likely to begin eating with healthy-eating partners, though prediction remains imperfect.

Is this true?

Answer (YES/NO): NO